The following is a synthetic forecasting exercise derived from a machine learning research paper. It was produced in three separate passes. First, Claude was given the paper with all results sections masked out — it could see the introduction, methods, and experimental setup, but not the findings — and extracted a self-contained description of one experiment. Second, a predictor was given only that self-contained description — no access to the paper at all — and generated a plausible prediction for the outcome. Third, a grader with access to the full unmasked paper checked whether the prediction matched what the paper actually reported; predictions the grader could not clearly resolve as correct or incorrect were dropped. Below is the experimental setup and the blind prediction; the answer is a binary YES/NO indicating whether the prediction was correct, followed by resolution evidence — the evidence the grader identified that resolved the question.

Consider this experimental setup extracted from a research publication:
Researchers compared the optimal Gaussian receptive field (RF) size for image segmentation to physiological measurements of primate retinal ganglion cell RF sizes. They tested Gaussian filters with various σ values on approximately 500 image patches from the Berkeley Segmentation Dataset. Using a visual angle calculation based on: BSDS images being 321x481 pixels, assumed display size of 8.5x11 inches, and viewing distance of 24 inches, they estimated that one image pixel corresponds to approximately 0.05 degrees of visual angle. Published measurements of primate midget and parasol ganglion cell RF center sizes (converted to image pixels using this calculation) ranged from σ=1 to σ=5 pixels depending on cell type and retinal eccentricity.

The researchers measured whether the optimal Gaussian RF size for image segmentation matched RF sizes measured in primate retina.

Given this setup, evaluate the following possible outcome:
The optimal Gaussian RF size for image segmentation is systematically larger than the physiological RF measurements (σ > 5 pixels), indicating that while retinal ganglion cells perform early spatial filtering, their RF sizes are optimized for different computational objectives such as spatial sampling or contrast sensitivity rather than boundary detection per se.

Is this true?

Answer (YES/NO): NO